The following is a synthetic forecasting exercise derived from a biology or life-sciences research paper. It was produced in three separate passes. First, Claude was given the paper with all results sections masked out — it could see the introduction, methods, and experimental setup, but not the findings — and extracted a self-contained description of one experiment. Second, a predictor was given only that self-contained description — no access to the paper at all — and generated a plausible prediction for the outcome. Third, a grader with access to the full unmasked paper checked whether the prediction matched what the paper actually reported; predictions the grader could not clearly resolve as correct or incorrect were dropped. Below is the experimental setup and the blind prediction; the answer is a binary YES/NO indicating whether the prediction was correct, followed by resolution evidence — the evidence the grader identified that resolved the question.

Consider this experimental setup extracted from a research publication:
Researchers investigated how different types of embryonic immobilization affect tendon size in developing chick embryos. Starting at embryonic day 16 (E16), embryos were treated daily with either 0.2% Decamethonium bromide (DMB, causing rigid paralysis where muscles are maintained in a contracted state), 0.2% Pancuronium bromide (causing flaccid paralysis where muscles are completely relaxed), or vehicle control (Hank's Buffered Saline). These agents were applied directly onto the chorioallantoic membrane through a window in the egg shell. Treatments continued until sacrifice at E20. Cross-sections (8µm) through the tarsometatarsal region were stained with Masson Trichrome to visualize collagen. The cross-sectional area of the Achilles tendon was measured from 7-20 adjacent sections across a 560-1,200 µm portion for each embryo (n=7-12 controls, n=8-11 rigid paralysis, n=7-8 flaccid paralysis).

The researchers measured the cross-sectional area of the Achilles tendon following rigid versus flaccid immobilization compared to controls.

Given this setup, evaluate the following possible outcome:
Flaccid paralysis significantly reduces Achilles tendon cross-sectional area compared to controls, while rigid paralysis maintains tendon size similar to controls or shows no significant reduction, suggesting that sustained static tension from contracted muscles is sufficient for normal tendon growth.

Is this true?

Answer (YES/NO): NO